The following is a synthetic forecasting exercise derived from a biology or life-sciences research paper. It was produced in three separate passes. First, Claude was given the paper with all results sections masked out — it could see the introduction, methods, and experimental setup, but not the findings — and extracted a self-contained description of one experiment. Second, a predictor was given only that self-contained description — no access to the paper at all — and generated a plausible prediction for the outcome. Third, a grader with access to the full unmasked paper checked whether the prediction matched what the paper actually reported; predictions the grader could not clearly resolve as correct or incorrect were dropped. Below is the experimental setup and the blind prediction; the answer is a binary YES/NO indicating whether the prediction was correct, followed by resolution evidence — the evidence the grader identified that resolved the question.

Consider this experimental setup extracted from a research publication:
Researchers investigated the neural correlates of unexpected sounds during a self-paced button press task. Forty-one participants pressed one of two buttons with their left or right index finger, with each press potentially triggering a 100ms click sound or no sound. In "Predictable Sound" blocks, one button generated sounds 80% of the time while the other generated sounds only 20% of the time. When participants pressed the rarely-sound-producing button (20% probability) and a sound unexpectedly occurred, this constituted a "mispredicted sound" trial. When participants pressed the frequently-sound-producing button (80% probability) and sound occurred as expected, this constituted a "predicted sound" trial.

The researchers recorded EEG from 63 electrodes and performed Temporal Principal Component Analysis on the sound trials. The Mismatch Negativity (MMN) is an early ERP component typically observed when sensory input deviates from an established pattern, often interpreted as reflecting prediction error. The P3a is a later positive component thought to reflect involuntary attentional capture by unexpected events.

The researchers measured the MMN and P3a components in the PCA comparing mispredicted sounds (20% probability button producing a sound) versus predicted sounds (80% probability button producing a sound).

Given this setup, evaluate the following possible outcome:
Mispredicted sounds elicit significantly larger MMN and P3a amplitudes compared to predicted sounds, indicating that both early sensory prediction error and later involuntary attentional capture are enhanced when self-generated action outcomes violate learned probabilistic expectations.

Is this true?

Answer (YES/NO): YES